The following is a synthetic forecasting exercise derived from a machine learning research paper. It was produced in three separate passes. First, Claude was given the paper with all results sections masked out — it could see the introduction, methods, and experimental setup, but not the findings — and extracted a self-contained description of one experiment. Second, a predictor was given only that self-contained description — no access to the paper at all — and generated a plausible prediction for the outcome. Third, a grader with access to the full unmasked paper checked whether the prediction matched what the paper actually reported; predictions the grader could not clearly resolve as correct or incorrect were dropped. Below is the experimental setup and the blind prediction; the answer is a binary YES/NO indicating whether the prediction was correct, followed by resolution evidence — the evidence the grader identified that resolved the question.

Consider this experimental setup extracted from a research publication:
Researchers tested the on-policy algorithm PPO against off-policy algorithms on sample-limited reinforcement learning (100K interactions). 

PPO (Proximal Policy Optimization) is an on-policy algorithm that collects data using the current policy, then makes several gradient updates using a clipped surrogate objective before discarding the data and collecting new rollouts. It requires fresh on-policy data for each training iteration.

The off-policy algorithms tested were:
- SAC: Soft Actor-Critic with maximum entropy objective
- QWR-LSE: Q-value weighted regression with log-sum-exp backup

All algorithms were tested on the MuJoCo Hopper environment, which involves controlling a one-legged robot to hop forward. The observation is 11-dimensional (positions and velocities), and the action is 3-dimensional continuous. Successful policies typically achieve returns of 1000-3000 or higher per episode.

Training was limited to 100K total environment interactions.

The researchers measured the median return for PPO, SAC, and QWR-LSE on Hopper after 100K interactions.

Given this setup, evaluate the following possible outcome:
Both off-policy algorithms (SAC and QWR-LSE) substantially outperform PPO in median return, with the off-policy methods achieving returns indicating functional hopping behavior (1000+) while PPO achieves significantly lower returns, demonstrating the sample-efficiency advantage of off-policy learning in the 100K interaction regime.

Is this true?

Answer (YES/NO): YES